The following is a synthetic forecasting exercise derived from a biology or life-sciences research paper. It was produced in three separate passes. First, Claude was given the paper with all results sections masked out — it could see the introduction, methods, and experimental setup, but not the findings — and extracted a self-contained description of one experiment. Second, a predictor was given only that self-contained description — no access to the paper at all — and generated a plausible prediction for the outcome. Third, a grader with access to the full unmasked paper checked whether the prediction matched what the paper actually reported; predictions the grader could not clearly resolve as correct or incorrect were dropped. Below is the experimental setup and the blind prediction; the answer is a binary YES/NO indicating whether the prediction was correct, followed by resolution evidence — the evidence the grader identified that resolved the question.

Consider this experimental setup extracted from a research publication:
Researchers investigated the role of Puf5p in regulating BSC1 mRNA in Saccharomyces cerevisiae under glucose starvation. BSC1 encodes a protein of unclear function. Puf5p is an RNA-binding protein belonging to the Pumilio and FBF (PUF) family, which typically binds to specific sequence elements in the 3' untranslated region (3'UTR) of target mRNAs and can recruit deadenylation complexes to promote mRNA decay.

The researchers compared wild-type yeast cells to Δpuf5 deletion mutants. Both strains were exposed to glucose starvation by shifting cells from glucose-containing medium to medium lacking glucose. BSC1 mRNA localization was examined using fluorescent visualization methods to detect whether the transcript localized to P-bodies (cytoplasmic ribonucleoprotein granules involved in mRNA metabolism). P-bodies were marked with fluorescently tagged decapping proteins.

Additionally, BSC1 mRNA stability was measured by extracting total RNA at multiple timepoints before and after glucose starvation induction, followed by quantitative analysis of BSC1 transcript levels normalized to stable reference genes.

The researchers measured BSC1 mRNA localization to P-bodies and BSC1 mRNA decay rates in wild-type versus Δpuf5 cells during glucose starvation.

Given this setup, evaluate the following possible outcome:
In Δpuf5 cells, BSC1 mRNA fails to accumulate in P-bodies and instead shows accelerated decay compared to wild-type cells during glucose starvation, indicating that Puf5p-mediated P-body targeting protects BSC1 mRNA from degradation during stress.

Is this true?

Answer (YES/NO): NO